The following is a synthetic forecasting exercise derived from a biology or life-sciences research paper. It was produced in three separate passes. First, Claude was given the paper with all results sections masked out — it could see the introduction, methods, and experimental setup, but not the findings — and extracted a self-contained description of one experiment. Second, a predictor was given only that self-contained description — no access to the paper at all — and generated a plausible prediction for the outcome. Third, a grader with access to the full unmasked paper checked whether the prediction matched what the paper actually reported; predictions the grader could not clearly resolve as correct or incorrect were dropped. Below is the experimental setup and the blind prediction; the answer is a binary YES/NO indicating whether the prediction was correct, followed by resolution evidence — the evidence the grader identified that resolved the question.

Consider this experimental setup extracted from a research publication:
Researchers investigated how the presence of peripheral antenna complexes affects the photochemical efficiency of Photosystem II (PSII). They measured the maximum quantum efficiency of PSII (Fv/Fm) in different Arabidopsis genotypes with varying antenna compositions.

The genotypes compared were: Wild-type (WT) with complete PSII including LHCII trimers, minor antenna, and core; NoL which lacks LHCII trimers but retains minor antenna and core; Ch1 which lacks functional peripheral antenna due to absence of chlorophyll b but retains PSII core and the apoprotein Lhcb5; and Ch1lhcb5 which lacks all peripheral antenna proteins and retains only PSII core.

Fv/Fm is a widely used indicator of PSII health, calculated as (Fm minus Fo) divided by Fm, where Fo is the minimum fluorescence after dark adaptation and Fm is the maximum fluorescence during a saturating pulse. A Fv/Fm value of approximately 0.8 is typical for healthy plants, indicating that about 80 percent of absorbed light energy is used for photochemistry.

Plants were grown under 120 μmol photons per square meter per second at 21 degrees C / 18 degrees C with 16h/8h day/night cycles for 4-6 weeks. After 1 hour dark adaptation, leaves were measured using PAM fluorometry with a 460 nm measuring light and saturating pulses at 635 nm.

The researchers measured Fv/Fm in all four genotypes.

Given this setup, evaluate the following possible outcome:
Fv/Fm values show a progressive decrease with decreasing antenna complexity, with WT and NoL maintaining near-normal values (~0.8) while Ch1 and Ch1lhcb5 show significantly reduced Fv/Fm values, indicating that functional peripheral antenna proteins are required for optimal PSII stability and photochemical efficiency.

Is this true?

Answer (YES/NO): NO